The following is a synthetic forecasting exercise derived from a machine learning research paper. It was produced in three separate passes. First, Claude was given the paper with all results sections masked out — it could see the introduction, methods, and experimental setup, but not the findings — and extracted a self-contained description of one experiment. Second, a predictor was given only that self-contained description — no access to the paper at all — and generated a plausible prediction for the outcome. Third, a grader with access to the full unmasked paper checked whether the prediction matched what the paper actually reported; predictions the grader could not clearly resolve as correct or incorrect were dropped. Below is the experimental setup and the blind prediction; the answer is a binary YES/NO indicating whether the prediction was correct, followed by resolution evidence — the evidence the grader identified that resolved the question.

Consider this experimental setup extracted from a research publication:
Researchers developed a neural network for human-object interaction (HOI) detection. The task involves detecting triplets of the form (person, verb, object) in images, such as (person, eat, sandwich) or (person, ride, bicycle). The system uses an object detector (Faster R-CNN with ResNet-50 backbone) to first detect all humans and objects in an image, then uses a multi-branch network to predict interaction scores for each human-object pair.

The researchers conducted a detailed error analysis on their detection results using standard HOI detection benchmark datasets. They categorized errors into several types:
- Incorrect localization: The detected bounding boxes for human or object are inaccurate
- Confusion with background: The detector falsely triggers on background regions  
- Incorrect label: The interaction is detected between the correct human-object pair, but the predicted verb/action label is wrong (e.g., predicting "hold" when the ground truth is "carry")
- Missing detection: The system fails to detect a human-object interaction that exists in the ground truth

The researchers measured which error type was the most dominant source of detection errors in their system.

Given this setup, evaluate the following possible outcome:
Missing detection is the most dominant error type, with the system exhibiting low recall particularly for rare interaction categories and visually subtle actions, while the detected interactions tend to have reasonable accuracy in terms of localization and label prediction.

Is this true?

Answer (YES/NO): NO